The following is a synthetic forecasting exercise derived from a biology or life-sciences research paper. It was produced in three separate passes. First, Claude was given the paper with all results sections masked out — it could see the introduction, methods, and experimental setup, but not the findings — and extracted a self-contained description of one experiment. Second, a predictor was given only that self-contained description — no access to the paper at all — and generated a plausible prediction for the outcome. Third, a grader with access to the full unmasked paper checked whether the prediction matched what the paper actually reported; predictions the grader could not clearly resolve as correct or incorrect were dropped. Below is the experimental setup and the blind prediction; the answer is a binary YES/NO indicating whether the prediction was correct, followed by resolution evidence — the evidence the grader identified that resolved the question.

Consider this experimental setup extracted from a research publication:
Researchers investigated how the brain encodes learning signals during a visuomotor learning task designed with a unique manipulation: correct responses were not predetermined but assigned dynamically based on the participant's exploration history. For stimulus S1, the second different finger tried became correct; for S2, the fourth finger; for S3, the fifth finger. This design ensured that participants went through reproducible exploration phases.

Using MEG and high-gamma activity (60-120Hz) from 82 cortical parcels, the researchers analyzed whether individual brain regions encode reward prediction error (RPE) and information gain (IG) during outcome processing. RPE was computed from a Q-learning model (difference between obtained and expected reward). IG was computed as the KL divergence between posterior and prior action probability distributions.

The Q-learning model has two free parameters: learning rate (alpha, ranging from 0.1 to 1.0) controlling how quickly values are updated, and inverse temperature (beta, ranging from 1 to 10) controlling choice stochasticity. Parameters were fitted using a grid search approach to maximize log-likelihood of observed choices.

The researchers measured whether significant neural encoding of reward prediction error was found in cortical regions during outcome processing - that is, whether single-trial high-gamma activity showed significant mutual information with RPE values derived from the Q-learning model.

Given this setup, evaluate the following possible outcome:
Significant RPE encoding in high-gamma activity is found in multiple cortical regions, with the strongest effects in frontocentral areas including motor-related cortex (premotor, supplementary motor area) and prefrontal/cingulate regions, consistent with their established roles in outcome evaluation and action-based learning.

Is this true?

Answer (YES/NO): NO